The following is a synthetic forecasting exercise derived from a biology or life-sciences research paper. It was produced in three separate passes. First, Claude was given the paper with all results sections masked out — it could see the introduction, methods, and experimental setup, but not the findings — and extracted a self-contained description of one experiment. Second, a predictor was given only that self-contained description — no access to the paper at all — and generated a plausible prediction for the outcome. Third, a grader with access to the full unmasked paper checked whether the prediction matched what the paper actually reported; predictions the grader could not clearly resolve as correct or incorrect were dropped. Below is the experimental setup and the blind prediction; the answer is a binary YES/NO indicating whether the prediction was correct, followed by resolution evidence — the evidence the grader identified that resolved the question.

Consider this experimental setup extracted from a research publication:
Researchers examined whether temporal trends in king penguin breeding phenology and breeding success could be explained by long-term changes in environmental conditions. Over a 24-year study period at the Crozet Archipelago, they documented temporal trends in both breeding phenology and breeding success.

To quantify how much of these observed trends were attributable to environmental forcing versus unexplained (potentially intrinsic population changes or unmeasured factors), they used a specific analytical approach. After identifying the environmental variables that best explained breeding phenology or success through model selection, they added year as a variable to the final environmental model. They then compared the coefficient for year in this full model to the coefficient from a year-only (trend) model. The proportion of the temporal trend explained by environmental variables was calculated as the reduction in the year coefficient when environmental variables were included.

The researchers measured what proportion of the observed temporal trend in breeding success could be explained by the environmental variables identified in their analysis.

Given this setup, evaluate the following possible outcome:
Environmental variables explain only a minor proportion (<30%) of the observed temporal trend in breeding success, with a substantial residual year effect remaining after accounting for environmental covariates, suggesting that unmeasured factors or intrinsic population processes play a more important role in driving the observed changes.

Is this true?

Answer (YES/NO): NO